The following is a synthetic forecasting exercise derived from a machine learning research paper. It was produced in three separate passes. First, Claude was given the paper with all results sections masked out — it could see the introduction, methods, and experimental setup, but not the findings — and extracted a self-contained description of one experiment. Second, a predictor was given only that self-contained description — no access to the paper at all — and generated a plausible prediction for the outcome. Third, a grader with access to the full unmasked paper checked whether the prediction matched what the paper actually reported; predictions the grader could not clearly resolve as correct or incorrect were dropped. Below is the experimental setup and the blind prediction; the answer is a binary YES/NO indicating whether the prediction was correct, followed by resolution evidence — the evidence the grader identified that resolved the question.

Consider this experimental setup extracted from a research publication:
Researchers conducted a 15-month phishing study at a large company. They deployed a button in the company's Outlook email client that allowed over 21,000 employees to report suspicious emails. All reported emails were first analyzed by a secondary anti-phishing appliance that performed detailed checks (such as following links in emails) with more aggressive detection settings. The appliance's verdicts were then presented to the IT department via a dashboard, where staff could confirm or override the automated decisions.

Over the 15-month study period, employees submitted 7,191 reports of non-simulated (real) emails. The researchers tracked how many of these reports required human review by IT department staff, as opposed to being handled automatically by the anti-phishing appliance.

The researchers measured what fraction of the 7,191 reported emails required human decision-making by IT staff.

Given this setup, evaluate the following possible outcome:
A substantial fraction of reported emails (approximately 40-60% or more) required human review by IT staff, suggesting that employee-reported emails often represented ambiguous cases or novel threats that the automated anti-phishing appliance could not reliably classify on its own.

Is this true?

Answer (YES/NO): NO